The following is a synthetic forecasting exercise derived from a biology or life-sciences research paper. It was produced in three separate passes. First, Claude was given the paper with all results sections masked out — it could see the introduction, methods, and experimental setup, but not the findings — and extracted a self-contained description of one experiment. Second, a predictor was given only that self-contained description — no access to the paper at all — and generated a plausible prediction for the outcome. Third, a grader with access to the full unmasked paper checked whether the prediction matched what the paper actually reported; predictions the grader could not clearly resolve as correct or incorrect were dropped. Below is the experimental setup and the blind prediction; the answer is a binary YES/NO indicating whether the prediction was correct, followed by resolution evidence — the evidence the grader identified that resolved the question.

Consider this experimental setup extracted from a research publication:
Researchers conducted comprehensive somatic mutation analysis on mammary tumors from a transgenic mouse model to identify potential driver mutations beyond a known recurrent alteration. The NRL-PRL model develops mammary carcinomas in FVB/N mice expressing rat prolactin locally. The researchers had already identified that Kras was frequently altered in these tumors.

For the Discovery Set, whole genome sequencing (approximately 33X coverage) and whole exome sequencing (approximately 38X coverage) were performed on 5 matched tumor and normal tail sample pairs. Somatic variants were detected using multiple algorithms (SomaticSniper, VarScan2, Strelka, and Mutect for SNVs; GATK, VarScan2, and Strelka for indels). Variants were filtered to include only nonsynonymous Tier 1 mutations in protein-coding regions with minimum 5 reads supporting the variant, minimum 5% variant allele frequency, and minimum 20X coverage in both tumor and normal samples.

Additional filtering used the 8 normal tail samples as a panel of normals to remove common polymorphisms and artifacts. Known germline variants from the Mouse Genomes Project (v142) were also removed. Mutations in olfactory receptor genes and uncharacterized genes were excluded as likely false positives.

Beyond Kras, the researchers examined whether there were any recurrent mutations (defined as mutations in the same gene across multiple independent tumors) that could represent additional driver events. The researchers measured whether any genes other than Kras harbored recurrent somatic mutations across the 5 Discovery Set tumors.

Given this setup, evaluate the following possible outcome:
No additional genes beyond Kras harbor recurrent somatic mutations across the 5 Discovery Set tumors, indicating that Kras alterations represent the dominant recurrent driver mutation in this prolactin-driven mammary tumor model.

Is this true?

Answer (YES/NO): YES